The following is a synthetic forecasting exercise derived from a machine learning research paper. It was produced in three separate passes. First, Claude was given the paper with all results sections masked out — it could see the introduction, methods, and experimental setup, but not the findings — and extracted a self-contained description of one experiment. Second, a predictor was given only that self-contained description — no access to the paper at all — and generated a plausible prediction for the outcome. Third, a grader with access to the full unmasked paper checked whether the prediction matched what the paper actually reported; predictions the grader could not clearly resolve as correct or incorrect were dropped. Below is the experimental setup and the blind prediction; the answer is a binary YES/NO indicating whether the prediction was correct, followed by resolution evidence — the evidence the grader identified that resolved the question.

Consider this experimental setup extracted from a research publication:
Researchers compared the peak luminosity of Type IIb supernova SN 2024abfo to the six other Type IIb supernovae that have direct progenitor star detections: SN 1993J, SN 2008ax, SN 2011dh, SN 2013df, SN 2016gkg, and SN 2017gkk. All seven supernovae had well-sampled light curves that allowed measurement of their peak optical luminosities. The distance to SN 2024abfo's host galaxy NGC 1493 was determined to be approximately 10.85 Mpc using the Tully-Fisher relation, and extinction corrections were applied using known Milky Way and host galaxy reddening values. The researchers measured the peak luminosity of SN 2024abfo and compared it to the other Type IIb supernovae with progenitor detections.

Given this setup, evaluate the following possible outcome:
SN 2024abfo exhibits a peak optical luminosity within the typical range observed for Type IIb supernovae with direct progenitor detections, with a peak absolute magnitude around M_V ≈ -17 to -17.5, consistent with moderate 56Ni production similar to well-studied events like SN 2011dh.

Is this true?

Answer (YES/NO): NO